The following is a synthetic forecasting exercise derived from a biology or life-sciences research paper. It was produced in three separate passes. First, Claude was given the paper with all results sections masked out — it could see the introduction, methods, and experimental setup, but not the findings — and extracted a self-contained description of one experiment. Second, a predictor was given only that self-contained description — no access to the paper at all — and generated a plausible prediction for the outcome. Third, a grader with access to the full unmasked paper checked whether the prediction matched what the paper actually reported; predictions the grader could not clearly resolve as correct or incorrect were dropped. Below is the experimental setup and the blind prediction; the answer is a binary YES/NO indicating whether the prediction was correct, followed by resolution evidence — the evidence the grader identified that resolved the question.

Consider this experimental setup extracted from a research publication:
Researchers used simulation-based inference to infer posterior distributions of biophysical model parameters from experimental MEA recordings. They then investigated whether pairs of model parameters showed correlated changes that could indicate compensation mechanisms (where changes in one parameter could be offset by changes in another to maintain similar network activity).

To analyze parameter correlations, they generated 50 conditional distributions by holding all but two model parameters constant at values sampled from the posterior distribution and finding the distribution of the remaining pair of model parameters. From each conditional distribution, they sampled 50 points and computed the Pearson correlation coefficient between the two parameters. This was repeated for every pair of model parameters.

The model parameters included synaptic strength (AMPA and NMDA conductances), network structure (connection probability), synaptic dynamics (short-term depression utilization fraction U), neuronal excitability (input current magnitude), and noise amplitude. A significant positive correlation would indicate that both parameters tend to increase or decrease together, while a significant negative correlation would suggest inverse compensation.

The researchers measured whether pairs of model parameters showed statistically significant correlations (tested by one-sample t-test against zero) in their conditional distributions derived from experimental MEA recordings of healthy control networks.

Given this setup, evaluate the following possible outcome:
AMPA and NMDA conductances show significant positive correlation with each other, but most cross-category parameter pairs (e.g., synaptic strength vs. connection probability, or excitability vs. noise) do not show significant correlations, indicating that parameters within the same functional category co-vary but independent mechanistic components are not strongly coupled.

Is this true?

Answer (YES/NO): NO